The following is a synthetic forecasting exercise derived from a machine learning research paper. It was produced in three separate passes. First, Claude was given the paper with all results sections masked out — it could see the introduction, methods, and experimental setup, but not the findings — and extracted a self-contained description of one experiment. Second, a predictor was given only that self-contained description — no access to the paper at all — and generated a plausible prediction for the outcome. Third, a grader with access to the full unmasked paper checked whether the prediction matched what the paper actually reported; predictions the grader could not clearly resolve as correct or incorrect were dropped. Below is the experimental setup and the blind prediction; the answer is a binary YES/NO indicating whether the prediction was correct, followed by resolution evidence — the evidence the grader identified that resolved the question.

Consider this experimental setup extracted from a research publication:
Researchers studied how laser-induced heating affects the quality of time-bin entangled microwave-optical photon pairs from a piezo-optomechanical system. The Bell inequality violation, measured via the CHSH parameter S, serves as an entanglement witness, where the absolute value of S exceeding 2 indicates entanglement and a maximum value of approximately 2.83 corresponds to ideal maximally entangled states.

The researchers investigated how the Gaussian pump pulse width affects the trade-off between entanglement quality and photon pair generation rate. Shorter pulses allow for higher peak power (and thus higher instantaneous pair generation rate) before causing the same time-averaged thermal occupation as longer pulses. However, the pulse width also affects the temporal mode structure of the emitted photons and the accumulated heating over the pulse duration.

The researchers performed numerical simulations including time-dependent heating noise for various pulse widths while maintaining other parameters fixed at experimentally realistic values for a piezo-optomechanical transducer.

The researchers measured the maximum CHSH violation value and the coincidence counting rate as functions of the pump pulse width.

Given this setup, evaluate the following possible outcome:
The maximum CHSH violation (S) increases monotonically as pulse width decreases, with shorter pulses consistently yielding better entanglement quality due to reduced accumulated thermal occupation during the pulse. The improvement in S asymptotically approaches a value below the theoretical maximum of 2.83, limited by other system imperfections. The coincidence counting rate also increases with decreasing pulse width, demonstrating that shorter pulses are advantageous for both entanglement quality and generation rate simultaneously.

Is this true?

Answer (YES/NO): NO